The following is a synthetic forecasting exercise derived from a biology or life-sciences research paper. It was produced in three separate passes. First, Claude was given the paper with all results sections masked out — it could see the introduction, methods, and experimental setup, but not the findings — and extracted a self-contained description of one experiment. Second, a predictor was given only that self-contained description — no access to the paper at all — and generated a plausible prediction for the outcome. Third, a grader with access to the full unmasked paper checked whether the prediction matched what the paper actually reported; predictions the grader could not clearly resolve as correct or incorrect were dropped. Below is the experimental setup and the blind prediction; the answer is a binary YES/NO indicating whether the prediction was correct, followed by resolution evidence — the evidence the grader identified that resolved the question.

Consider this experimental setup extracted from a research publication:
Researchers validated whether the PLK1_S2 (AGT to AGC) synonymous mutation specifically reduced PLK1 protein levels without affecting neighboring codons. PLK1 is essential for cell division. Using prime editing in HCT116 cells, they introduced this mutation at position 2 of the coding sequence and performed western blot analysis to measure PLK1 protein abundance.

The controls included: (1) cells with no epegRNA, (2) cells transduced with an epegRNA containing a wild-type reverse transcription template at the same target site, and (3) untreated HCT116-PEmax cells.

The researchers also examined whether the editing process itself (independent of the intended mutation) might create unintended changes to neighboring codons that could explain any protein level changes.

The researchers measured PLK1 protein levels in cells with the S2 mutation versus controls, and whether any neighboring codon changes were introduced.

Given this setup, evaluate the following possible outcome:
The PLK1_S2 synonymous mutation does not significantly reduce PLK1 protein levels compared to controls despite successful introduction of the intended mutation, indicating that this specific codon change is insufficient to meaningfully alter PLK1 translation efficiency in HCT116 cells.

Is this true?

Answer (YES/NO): NO